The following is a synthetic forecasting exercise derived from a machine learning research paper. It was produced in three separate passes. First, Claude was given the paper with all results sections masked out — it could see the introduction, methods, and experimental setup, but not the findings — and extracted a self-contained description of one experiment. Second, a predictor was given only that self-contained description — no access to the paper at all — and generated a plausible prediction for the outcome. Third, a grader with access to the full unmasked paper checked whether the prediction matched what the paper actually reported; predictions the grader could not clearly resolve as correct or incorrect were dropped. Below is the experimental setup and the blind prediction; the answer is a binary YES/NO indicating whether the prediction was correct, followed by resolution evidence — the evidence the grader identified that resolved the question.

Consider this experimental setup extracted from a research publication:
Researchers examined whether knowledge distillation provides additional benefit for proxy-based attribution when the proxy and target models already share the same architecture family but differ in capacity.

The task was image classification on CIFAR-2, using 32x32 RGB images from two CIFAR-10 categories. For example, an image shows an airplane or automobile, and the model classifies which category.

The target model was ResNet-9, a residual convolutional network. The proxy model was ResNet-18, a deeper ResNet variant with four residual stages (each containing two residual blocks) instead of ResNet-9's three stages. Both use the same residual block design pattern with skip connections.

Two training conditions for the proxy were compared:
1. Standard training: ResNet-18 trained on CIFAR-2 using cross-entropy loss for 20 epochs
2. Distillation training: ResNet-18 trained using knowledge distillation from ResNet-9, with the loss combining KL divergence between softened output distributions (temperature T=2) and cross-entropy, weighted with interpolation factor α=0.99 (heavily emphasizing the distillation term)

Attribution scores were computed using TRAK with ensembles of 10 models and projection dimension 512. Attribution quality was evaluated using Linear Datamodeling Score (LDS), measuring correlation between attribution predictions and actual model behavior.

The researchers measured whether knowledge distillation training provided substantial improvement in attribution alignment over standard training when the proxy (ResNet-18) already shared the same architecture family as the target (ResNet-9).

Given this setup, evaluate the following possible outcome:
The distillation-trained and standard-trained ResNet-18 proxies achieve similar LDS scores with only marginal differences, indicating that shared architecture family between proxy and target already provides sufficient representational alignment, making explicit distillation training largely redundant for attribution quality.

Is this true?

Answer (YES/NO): YES